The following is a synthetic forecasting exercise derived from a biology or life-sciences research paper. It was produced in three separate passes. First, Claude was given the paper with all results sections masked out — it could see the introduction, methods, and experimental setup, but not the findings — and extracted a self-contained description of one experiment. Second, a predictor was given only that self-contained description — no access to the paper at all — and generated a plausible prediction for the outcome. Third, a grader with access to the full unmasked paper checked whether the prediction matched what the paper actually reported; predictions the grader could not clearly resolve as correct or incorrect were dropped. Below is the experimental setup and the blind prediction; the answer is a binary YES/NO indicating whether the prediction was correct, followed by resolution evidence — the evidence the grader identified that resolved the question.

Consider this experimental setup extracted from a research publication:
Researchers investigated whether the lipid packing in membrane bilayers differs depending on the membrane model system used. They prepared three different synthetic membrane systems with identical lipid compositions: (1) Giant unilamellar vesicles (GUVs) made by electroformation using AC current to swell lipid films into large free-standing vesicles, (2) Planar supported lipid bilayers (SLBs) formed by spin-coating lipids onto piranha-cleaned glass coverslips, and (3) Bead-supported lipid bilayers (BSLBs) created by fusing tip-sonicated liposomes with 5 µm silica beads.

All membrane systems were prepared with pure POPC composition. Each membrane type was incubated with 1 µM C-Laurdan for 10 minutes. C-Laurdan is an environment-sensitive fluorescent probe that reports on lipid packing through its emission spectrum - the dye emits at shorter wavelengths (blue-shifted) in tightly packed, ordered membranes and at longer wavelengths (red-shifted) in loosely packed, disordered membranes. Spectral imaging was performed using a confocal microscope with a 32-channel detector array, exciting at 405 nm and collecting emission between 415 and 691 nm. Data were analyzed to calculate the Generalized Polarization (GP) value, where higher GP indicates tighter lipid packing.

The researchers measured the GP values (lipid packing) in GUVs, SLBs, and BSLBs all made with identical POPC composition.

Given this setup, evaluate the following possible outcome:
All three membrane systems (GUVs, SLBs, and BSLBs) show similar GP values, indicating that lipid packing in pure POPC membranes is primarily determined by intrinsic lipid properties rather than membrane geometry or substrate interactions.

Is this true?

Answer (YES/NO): YES